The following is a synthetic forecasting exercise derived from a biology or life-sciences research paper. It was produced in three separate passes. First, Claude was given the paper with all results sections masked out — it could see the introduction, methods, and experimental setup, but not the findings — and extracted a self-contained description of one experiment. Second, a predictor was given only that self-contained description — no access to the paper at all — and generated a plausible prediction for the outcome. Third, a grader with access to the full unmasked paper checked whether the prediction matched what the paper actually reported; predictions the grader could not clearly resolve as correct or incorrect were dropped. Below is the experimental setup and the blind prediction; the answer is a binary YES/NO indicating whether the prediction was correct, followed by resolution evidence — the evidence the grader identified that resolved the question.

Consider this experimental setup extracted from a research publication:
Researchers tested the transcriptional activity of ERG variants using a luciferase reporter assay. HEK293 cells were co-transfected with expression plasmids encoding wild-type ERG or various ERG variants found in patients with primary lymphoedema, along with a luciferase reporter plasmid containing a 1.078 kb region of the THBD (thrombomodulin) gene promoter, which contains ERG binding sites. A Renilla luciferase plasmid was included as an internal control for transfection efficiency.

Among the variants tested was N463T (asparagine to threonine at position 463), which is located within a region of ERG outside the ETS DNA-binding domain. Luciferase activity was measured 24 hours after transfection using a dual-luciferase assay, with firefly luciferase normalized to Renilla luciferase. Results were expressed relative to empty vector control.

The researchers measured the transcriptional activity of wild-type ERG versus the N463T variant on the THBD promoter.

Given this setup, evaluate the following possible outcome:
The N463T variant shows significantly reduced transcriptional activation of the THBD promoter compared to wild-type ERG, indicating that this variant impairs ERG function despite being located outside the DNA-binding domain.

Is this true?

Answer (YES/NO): NO